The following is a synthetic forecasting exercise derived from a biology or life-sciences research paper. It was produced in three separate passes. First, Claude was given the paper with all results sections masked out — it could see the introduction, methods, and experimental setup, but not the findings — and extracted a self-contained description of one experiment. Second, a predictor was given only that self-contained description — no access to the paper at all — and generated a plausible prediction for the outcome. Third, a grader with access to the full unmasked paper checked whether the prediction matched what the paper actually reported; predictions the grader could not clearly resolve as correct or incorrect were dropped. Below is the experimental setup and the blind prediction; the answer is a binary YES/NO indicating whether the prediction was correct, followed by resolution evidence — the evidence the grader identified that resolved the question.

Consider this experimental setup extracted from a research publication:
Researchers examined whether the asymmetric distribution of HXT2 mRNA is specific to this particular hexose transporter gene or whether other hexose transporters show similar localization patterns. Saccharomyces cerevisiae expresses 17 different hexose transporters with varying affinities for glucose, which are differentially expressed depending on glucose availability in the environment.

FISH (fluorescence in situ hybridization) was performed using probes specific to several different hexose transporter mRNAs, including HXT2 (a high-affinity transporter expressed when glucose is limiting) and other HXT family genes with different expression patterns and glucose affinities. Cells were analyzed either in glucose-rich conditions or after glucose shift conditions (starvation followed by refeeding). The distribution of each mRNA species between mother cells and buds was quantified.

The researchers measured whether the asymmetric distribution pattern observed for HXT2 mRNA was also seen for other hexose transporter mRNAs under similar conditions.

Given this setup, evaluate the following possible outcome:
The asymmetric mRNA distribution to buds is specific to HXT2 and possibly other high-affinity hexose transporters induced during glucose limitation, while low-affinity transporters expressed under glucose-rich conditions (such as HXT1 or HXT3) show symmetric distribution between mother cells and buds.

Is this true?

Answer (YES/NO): NO